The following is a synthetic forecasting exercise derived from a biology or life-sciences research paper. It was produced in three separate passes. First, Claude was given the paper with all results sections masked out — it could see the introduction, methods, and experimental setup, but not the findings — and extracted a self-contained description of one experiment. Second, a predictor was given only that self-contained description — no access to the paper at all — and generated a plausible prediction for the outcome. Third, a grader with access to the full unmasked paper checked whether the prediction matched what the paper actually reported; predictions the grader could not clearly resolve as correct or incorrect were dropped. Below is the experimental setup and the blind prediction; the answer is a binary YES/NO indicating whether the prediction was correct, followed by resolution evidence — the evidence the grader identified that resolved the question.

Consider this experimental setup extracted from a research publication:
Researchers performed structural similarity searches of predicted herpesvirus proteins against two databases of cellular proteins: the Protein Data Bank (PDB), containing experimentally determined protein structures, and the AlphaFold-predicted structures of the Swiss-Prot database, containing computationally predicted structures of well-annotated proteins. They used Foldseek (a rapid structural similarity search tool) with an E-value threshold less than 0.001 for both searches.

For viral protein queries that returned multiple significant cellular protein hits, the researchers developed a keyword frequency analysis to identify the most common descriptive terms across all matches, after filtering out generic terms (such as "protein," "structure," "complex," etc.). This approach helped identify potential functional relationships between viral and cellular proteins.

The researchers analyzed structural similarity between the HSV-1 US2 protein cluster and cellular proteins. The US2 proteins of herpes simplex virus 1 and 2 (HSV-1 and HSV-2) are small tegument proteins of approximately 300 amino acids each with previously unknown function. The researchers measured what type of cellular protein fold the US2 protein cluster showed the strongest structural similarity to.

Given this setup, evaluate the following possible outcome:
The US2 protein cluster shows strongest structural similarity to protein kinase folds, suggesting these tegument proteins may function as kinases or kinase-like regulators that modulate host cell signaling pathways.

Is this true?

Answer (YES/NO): NO